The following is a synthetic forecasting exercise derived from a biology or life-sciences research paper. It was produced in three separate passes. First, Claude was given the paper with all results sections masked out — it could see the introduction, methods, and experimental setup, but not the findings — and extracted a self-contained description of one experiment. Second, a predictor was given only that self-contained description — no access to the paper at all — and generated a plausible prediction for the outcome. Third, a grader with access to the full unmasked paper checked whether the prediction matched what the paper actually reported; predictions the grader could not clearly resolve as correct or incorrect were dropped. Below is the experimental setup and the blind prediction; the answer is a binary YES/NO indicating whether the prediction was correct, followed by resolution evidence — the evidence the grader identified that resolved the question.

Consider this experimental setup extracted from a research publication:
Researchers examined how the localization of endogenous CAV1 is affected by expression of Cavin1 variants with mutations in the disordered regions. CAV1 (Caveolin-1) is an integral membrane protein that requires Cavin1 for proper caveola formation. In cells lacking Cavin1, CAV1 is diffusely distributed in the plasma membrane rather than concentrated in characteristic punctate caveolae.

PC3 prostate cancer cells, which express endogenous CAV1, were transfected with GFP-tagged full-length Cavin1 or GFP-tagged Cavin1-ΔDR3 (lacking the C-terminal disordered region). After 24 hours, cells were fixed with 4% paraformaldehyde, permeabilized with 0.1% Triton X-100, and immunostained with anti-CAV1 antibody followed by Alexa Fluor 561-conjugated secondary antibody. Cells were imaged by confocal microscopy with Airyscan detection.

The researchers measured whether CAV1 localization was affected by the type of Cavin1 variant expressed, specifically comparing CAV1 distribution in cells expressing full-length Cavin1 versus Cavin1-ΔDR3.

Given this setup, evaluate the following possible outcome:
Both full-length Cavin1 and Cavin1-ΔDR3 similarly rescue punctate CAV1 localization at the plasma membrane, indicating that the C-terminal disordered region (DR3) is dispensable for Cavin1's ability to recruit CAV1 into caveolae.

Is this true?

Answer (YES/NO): NO